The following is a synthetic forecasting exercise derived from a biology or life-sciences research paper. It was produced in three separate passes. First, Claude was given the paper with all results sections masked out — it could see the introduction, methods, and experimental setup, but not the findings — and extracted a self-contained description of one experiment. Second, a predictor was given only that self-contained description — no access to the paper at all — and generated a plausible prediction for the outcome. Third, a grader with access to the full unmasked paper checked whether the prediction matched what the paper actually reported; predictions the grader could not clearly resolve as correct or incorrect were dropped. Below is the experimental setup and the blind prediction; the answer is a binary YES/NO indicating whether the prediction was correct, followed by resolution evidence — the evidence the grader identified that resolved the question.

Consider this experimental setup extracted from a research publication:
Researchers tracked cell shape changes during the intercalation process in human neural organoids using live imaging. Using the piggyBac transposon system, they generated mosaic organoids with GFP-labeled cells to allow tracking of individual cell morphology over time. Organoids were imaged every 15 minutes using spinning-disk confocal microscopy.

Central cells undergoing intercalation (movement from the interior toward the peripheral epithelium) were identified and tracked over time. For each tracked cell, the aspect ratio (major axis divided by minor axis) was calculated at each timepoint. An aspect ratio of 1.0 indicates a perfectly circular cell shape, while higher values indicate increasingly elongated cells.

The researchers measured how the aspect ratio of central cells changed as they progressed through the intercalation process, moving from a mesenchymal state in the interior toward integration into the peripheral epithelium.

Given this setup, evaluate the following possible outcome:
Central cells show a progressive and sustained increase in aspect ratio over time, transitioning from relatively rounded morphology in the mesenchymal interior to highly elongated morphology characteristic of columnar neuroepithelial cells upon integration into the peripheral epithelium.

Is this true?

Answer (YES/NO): YES